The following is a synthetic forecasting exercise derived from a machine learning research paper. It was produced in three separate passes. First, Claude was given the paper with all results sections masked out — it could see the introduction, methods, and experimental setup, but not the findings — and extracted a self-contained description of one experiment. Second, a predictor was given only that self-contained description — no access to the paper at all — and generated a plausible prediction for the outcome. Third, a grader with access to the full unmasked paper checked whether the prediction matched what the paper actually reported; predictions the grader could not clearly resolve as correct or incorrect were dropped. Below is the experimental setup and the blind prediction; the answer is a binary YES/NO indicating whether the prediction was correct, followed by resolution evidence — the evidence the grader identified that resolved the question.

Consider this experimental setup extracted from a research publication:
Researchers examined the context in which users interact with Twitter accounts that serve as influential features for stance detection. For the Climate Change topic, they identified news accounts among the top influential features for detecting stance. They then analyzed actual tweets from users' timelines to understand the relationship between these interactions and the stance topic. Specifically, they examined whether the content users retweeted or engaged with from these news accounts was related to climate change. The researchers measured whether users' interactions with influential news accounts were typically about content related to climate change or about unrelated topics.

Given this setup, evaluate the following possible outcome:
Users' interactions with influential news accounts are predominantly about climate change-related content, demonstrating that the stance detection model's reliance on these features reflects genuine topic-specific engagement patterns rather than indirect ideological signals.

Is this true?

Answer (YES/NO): NO